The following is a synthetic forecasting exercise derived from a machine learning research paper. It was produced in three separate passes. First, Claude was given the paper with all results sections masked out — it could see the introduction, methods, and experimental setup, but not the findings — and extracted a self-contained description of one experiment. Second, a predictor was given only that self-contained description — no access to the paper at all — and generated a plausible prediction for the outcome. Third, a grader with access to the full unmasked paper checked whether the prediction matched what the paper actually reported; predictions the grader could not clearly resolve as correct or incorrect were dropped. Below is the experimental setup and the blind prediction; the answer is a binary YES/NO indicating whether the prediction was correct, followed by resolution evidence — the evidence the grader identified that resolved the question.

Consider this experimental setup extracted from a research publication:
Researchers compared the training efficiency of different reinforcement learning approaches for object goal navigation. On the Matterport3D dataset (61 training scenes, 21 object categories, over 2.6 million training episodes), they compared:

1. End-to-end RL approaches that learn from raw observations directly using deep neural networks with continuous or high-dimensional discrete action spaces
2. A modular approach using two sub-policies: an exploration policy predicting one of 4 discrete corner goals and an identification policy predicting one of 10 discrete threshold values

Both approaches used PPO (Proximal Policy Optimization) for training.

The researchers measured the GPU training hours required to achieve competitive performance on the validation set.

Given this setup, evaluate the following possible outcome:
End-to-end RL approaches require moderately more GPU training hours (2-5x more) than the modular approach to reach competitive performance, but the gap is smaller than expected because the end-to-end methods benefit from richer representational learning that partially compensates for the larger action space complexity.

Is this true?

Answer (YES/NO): NO